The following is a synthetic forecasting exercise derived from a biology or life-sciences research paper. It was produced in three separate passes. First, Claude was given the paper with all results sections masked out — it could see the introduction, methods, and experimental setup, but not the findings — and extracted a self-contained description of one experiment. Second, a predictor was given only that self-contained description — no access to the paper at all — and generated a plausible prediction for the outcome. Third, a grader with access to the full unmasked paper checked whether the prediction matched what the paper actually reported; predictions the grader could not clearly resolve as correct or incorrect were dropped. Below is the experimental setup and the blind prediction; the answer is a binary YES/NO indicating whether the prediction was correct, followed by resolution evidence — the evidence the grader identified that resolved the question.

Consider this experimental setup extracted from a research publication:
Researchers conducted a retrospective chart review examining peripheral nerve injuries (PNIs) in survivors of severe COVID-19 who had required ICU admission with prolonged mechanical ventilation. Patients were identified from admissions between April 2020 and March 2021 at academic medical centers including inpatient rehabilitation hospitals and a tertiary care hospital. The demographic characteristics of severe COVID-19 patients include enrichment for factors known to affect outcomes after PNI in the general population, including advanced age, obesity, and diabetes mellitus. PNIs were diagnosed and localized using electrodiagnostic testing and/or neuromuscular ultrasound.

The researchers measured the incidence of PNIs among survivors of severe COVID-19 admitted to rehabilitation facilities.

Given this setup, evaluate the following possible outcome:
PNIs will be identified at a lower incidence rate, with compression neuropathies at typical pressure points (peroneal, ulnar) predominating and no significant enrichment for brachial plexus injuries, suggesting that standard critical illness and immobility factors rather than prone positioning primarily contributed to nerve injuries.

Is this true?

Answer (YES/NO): NO